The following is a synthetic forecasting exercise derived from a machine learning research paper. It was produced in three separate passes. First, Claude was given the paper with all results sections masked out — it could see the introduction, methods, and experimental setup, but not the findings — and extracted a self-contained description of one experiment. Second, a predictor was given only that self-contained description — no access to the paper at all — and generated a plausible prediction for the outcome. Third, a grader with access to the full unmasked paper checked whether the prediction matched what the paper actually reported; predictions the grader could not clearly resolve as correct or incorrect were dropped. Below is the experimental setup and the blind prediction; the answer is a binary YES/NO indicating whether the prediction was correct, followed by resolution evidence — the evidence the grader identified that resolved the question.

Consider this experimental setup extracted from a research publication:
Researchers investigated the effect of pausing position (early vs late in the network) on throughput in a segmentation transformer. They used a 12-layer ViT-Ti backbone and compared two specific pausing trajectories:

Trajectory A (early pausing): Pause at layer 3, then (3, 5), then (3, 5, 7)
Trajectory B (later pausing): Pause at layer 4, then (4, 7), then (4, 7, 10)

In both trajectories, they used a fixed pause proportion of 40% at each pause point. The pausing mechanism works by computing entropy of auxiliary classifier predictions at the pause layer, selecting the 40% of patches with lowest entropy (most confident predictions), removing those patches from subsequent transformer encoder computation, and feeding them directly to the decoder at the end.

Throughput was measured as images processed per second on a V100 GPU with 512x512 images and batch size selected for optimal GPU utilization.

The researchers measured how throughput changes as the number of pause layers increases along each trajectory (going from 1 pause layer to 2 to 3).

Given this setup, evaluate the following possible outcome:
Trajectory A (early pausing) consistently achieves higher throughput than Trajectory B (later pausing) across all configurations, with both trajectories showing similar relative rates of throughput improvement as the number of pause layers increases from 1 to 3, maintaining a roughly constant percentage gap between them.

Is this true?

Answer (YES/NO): NO